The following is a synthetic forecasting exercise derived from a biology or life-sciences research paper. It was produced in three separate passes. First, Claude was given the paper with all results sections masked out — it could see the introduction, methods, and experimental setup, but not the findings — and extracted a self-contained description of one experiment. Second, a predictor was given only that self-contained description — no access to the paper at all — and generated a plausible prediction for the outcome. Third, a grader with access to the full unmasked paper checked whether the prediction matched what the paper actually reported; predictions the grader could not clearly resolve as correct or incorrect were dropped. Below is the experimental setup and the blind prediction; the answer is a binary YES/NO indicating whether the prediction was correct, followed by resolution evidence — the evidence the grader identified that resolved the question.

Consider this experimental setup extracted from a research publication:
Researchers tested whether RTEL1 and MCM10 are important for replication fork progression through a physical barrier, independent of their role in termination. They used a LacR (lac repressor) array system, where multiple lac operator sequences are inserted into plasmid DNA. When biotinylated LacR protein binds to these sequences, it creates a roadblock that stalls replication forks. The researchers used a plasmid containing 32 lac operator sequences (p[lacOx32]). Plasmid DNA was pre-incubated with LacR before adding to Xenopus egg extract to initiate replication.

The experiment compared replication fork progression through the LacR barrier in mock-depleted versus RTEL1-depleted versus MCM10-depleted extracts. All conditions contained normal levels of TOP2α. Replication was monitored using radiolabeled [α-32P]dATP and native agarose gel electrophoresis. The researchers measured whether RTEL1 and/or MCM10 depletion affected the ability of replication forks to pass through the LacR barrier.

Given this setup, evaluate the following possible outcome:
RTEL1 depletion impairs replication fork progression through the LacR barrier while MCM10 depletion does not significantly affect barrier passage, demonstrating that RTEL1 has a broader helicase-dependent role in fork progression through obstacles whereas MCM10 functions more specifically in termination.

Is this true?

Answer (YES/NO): NO